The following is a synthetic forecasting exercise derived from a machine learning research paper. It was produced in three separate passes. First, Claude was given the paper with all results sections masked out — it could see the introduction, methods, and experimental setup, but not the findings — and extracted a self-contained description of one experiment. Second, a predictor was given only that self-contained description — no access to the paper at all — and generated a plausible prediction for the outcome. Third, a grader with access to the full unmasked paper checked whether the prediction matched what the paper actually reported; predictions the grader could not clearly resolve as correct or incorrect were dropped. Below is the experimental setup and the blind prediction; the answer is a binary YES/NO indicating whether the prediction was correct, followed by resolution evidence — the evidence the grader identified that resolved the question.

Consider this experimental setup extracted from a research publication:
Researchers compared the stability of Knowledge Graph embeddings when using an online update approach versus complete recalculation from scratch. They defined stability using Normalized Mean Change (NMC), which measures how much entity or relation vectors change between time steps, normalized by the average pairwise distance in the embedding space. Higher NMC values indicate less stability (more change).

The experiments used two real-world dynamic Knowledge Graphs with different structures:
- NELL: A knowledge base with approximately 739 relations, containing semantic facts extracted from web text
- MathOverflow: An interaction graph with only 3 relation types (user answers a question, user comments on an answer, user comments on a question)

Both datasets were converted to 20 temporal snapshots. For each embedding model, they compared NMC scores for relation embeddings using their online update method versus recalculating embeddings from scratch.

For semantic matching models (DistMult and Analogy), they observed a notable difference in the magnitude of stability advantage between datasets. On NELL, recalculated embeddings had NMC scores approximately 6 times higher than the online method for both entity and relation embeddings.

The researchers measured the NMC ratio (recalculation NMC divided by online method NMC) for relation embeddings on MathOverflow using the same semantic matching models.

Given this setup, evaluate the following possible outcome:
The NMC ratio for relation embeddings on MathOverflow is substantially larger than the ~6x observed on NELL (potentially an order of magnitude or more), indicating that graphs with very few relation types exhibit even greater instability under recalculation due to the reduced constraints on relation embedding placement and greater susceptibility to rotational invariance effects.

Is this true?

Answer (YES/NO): YES